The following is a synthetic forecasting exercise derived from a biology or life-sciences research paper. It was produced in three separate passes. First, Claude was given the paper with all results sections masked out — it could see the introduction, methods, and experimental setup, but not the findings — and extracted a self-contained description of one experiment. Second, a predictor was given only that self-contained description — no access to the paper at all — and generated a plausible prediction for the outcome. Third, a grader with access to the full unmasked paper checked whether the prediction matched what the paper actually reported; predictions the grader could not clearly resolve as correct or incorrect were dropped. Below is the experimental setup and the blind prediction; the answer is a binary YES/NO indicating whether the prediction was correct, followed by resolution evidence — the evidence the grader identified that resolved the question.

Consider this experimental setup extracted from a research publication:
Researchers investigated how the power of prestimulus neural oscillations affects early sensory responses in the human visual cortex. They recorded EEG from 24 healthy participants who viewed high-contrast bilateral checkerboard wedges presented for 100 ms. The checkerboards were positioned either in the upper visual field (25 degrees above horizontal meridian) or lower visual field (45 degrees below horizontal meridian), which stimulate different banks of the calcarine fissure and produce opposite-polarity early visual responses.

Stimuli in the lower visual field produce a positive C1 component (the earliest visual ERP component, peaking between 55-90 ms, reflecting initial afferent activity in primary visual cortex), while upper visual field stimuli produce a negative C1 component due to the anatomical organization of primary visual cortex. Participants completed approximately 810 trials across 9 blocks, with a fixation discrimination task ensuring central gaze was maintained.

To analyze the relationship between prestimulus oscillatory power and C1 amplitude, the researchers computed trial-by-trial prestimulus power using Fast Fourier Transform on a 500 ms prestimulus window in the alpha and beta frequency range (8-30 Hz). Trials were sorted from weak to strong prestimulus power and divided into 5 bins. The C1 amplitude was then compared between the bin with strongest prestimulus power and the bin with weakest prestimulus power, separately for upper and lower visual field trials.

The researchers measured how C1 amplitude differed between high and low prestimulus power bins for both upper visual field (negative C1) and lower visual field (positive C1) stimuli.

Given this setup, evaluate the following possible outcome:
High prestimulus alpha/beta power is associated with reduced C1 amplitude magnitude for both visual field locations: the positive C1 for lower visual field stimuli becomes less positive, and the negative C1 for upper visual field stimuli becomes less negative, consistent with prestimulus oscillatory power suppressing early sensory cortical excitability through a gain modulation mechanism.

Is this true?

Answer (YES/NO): YES